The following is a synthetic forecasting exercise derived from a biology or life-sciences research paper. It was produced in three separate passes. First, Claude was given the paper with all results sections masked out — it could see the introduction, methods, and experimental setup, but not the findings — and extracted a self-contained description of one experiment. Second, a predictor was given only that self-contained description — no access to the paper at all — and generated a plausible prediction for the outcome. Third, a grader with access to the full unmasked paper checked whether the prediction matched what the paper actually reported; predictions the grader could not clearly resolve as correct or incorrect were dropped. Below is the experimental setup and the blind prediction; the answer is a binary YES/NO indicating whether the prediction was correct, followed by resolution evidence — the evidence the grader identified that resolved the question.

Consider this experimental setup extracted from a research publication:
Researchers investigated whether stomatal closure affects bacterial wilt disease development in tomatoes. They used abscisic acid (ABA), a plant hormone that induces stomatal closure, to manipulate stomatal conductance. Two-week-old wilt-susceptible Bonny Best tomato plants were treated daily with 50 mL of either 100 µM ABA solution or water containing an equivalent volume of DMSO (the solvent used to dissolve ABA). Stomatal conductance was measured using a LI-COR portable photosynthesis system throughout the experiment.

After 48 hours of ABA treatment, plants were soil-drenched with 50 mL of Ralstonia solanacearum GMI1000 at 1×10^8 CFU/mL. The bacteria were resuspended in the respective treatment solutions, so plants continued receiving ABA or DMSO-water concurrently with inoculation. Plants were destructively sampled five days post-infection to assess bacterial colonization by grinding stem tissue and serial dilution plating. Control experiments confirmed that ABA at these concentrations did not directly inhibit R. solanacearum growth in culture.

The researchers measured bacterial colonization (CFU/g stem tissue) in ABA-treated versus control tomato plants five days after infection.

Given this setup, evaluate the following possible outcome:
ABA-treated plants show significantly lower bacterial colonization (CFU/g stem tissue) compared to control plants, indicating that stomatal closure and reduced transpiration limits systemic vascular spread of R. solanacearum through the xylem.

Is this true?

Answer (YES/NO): YES